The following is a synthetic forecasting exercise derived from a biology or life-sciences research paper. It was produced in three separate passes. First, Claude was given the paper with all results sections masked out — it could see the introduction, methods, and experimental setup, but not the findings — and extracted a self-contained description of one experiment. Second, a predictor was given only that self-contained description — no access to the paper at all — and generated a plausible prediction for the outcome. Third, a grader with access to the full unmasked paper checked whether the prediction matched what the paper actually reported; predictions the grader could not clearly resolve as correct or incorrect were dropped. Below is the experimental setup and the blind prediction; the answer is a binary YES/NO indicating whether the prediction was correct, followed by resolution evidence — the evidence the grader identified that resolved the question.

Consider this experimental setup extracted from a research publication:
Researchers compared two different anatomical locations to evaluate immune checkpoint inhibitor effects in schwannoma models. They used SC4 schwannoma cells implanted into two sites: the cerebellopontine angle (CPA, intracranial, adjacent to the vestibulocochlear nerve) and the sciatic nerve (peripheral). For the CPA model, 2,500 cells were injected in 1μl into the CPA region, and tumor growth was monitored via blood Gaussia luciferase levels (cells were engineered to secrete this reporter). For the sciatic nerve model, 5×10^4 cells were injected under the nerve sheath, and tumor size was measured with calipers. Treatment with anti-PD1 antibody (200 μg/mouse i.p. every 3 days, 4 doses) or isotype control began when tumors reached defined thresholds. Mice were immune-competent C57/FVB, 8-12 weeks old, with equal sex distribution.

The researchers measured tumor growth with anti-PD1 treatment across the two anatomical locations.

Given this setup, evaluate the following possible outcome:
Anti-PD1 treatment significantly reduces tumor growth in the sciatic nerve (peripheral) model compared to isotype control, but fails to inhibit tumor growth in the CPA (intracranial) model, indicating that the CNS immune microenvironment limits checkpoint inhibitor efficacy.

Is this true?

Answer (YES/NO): NO